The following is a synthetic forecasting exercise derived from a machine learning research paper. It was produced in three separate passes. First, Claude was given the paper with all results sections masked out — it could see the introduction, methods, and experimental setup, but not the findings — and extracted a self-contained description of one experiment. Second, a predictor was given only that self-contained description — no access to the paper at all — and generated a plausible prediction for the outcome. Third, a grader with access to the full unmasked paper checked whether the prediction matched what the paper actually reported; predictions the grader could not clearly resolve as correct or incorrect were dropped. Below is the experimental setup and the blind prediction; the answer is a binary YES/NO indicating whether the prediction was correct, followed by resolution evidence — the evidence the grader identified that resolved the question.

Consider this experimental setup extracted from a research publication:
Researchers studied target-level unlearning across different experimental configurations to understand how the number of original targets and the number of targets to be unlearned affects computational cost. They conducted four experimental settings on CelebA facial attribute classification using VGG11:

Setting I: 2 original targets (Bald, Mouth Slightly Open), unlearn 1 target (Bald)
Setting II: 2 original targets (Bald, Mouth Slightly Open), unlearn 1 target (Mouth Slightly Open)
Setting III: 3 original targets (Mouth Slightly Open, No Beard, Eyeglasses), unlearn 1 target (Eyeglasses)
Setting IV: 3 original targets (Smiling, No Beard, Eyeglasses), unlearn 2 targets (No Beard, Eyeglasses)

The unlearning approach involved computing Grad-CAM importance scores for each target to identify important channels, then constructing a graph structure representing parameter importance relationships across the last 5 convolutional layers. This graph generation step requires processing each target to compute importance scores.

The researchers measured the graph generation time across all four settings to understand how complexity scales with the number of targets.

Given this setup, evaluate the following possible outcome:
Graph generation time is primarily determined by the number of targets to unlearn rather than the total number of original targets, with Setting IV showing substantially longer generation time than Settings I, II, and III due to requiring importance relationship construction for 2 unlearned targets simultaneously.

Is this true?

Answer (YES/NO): NO